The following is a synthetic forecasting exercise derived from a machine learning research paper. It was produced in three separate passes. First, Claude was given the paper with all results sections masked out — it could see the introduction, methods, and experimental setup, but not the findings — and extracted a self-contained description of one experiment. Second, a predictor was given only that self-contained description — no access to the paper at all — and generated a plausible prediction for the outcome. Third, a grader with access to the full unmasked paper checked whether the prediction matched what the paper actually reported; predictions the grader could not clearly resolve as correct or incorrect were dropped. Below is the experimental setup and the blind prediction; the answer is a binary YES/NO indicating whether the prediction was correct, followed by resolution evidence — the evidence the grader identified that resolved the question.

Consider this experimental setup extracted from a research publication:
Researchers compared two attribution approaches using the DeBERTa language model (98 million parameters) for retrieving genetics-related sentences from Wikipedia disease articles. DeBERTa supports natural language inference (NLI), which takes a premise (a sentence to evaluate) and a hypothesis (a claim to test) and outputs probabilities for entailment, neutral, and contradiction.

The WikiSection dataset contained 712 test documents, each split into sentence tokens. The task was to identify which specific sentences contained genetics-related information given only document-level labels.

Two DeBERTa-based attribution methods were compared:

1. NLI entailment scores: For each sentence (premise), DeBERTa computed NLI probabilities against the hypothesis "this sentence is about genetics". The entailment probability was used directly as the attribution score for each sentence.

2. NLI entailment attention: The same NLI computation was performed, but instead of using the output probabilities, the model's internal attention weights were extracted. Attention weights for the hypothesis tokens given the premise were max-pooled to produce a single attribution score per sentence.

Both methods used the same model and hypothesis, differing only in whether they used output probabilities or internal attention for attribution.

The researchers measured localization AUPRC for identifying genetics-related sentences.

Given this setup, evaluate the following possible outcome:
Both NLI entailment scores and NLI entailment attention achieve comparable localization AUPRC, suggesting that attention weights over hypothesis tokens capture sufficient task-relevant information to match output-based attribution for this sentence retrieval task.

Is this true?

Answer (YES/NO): NO